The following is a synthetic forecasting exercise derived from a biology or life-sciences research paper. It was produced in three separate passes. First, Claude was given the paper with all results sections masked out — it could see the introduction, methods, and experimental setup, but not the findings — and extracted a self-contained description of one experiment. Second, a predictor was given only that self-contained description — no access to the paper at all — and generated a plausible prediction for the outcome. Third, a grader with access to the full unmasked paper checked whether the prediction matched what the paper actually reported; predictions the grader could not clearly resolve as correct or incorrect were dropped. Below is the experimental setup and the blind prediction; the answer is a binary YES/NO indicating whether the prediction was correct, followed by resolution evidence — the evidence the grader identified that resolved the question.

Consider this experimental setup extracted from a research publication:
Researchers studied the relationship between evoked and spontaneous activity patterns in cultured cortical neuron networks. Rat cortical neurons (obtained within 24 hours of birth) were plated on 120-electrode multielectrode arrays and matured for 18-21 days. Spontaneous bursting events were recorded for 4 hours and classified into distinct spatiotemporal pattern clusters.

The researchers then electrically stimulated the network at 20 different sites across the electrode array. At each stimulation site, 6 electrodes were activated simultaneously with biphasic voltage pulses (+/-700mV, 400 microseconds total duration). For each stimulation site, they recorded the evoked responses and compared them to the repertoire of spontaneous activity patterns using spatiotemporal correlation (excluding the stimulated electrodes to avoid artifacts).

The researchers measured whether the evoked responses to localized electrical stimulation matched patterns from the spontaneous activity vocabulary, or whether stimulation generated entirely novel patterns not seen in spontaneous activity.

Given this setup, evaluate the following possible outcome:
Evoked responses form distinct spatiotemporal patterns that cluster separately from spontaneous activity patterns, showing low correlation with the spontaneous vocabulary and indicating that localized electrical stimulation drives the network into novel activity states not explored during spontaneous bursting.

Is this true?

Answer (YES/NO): NO